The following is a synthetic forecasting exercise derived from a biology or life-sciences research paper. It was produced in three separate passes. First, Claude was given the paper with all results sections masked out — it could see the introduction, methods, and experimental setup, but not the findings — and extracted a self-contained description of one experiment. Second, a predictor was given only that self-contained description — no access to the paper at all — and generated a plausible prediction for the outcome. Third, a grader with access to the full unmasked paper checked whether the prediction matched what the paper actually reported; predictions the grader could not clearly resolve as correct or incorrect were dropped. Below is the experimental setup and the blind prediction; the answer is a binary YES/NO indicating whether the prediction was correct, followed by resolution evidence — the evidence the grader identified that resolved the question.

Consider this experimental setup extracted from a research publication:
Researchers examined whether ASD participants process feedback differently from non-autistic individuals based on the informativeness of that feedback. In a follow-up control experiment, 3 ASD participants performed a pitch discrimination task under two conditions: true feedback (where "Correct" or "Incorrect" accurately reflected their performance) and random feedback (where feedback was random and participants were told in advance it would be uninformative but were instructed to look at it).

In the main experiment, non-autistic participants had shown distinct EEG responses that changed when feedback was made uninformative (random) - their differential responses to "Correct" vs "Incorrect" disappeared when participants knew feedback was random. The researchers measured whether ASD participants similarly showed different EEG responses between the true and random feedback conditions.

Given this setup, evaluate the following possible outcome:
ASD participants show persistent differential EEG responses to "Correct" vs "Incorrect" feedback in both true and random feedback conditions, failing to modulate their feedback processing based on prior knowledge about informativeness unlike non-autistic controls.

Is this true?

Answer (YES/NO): NO